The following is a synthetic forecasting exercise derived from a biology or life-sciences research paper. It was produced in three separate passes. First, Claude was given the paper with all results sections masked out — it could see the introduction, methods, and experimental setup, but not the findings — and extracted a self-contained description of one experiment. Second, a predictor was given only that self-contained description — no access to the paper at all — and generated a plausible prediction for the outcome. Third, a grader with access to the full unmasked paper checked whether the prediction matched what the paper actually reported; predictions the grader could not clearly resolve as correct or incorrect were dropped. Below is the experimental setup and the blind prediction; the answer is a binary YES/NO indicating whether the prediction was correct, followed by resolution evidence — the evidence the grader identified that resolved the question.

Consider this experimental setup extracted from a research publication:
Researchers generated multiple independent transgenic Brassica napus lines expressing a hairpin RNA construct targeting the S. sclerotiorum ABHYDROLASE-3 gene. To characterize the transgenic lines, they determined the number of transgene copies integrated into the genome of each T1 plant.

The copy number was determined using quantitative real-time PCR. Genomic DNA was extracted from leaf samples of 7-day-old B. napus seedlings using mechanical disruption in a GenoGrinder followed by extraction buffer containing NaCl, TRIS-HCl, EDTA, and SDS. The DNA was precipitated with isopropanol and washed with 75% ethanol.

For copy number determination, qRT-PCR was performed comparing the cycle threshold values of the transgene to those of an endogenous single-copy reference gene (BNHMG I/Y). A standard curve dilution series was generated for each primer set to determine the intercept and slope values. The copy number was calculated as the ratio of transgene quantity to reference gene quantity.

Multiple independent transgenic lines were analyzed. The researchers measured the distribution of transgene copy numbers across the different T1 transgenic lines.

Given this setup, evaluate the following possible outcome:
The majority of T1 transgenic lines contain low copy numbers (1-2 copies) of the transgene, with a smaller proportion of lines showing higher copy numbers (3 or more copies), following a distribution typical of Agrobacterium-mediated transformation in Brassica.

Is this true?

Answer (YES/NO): NO